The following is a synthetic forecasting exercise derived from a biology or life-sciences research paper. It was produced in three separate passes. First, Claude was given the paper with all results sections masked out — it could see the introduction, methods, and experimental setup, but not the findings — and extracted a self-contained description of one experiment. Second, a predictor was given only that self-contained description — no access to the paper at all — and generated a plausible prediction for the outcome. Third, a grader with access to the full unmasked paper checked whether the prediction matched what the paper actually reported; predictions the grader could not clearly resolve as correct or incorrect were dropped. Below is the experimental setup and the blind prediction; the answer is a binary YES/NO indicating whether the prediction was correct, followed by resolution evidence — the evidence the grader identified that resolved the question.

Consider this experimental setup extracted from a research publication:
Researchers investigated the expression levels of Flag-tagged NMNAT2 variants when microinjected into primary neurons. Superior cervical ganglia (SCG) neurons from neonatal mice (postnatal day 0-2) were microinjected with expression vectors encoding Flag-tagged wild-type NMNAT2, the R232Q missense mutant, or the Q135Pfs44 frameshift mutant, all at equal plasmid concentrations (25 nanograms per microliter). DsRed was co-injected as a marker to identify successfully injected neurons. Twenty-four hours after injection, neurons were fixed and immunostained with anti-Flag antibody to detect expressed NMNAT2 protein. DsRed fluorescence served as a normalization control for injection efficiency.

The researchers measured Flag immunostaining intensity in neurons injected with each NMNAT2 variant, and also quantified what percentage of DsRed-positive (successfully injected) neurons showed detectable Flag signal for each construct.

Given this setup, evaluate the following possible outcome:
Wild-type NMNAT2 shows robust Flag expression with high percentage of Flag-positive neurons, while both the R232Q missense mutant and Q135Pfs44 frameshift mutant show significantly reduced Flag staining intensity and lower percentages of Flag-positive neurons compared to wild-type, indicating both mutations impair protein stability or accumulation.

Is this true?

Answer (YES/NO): NO